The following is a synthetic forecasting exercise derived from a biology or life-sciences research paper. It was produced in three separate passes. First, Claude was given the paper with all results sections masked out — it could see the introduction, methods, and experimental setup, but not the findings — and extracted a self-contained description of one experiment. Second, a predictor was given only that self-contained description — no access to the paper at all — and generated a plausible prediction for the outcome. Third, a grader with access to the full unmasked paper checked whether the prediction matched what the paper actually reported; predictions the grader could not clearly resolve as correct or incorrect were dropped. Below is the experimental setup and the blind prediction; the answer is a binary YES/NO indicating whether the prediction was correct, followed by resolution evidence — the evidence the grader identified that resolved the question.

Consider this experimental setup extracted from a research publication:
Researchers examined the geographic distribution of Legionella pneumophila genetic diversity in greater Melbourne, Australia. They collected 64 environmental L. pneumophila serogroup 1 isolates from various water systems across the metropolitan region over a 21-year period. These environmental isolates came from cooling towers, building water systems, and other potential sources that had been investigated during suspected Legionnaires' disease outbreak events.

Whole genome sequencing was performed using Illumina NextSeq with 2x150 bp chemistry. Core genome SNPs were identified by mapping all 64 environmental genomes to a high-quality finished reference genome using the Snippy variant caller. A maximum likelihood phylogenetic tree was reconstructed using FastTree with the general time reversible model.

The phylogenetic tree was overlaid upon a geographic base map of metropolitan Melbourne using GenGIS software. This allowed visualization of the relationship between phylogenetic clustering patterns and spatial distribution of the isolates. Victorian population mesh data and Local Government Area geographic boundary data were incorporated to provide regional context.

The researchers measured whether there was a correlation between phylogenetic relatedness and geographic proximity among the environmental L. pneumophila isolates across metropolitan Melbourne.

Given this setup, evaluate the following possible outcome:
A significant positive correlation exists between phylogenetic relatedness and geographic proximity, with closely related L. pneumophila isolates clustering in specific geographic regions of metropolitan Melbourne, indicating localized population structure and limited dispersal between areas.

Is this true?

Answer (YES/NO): YES